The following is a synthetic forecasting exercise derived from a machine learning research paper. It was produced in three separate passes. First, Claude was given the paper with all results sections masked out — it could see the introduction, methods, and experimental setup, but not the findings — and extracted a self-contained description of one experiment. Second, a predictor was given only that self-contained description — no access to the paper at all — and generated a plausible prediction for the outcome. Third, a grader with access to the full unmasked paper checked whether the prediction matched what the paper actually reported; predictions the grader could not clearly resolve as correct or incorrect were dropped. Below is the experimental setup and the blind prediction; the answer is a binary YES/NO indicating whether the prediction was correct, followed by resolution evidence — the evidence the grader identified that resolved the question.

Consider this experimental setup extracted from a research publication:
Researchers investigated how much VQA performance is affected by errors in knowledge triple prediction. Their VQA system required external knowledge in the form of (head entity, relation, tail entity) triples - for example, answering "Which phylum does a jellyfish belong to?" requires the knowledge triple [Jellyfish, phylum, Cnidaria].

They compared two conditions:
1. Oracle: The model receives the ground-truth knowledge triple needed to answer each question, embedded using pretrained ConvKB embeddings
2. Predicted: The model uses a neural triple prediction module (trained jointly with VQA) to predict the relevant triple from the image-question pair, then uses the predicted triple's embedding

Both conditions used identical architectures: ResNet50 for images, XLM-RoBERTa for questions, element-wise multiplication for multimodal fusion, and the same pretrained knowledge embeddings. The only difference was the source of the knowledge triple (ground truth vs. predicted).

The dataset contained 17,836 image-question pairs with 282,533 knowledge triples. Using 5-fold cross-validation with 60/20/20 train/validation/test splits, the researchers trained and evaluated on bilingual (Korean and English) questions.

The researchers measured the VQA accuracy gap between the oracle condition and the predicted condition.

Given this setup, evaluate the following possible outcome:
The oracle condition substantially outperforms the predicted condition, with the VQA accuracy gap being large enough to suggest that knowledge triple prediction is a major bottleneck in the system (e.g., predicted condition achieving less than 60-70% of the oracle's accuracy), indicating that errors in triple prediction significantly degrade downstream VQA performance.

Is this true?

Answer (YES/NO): NO